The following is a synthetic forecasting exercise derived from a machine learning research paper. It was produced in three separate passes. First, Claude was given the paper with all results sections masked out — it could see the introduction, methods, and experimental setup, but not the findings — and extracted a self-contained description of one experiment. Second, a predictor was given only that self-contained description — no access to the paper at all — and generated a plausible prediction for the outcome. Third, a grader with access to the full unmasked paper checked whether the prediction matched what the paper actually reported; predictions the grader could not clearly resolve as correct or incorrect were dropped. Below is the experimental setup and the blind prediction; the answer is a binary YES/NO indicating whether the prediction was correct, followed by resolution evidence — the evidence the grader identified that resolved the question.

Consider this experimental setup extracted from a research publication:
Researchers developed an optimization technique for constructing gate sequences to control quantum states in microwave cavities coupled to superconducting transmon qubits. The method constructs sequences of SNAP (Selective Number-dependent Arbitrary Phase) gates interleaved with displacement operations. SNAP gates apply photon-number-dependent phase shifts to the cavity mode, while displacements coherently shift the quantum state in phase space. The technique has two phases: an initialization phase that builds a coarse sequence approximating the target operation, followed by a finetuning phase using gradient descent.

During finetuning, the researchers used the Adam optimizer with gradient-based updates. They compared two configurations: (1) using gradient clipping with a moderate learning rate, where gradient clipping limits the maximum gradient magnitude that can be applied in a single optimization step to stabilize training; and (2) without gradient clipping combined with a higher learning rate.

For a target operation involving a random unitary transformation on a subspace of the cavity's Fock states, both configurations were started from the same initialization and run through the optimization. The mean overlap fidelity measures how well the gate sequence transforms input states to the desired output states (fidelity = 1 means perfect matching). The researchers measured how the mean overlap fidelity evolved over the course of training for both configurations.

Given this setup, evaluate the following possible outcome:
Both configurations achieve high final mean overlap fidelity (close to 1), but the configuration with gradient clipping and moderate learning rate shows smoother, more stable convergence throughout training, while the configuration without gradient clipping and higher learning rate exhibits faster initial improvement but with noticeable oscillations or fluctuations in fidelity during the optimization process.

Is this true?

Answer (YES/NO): NO